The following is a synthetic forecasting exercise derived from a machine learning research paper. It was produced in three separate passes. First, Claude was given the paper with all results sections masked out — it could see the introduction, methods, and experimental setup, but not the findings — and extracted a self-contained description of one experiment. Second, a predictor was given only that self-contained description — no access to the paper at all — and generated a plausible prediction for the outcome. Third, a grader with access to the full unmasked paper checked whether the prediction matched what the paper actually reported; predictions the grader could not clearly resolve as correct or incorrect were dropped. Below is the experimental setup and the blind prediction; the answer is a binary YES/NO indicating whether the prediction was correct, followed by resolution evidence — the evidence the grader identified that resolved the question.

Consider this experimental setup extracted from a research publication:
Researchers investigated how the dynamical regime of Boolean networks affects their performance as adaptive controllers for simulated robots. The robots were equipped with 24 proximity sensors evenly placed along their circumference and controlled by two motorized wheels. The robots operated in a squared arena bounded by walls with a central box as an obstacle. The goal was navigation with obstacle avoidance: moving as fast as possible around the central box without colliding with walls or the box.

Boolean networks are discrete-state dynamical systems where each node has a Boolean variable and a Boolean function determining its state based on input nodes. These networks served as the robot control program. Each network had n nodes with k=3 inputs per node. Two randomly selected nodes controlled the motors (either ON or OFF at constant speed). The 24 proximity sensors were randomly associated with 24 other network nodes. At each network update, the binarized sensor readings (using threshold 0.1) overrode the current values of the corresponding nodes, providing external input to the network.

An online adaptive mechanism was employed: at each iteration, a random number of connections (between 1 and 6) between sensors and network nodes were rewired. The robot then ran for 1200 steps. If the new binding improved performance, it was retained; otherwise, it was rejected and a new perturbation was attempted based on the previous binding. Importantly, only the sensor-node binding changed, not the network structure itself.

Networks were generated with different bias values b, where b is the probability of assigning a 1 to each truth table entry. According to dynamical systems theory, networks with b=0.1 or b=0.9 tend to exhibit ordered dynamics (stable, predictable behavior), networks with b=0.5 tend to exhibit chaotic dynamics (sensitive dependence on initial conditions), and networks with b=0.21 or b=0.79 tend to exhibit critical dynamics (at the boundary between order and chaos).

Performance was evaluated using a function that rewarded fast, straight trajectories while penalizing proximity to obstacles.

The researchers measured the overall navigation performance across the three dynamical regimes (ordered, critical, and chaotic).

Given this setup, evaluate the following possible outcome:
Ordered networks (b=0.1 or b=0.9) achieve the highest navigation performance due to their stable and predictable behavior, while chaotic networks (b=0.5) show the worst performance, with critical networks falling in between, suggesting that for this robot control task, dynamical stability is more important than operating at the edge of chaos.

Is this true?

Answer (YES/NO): NO